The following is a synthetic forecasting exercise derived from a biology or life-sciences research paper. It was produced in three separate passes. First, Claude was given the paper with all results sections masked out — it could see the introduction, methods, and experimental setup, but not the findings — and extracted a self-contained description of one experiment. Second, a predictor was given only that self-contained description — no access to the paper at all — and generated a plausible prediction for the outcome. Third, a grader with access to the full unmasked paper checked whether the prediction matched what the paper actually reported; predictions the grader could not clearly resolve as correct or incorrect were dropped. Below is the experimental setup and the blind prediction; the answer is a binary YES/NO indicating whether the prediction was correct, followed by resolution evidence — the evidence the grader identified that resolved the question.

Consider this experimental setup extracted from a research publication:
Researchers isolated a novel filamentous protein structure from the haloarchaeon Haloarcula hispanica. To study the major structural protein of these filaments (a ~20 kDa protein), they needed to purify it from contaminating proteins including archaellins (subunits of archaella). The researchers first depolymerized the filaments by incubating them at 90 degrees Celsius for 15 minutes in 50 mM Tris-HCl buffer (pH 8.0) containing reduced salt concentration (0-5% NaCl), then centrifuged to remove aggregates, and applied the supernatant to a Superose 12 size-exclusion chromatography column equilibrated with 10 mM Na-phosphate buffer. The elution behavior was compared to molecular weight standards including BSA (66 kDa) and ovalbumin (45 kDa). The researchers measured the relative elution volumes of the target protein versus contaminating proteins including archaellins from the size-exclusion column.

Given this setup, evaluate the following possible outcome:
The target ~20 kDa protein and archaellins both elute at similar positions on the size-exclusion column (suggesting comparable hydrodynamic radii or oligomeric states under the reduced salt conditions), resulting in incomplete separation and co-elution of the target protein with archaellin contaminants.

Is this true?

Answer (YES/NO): NO